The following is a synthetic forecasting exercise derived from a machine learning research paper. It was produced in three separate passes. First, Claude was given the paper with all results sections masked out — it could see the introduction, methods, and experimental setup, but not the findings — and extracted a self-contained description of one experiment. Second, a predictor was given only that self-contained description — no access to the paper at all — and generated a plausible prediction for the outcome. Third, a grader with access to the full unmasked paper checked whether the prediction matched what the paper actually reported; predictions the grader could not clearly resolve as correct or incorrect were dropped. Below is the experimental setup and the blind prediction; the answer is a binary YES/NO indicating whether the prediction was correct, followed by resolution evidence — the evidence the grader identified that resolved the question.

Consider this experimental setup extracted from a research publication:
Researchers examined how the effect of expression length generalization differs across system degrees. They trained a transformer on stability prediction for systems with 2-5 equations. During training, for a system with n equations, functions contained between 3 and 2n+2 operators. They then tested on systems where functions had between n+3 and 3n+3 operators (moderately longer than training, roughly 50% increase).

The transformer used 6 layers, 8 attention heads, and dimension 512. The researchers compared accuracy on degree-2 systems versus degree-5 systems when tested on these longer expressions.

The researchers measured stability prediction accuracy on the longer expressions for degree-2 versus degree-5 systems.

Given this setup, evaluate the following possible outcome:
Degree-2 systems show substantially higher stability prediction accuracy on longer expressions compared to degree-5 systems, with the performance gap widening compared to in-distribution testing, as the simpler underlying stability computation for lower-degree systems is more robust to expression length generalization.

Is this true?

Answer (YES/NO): YES